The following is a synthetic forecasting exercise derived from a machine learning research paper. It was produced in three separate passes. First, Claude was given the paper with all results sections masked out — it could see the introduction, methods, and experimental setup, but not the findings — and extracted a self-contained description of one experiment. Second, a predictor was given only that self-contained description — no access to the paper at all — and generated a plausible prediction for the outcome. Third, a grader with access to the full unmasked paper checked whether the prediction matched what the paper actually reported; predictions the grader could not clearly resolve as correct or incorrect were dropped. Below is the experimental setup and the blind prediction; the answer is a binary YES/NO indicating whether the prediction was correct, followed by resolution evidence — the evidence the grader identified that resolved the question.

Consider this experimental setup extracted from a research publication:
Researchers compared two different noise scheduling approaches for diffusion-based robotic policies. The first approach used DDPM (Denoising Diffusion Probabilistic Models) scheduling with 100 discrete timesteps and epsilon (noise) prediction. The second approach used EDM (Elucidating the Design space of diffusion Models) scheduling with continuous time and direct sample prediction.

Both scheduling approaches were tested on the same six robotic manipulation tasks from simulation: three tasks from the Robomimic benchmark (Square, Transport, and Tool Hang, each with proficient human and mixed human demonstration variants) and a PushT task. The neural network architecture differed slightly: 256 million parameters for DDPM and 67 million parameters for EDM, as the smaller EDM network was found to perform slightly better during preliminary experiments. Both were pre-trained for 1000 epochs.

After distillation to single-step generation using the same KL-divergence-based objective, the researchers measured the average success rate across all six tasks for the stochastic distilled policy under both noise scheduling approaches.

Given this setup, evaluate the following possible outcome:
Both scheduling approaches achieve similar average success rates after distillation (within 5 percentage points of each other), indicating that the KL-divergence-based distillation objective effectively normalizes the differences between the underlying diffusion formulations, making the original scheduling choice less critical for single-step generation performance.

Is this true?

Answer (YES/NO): YES